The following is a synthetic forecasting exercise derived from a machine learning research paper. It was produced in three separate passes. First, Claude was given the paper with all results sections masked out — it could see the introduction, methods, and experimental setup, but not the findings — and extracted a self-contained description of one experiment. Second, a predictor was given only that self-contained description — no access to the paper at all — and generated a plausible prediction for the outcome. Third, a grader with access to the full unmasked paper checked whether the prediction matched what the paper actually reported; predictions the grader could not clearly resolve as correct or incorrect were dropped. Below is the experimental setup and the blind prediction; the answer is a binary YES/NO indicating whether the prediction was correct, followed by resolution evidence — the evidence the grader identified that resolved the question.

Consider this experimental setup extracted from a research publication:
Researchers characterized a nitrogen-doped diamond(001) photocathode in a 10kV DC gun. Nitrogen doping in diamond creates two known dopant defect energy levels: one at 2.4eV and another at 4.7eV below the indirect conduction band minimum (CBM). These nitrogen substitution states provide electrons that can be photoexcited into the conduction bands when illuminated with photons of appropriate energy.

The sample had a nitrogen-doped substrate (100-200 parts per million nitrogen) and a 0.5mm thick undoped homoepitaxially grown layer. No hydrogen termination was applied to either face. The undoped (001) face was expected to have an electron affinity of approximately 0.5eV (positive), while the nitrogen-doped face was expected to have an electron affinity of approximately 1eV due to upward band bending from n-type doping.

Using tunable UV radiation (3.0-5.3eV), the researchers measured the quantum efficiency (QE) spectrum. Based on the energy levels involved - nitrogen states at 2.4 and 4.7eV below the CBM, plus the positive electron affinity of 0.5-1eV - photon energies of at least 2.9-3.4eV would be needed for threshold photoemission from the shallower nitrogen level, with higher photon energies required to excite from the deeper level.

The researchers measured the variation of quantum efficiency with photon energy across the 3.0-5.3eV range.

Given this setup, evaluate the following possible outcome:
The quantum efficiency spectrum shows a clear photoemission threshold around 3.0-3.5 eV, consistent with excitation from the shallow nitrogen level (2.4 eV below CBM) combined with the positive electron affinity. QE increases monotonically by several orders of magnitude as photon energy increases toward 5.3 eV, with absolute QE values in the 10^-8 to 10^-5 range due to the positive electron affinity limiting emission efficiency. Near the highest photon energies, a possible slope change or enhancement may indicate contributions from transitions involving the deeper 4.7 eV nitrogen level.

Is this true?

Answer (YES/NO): NO